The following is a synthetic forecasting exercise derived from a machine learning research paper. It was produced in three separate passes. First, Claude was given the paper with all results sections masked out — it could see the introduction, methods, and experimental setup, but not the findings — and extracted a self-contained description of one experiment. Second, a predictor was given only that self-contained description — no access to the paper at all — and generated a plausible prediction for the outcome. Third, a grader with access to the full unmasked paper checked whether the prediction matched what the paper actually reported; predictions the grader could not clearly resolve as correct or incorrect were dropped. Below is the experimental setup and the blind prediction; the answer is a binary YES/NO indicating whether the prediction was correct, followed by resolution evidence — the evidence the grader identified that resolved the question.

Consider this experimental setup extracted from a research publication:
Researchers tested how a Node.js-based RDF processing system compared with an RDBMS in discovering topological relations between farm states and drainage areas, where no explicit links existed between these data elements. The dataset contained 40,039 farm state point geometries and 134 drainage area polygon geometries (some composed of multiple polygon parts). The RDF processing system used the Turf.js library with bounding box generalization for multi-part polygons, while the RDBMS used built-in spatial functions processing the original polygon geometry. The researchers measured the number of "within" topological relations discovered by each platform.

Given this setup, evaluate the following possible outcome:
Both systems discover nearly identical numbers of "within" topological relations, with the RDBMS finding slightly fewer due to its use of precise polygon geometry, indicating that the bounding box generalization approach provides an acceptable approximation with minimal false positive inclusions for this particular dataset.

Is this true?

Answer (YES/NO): NO